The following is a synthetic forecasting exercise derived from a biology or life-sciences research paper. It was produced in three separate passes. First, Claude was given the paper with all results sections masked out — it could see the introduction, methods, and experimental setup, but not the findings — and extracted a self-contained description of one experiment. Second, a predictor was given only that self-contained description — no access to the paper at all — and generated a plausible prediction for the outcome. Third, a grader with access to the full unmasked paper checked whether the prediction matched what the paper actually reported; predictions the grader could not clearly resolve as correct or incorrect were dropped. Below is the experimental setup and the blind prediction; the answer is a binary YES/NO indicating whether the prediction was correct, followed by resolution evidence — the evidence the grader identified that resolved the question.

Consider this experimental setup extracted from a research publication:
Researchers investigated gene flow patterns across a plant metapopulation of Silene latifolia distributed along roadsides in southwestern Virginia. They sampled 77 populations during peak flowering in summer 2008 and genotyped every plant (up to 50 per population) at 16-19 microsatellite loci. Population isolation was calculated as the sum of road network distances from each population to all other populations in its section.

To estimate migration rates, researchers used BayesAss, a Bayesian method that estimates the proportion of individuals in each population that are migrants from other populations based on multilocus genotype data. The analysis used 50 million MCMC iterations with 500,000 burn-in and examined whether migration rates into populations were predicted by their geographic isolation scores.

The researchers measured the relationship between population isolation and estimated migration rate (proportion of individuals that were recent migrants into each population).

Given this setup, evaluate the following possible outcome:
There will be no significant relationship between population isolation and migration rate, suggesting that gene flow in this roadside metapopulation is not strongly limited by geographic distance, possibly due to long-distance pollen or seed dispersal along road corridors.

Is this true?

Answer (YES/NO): NO